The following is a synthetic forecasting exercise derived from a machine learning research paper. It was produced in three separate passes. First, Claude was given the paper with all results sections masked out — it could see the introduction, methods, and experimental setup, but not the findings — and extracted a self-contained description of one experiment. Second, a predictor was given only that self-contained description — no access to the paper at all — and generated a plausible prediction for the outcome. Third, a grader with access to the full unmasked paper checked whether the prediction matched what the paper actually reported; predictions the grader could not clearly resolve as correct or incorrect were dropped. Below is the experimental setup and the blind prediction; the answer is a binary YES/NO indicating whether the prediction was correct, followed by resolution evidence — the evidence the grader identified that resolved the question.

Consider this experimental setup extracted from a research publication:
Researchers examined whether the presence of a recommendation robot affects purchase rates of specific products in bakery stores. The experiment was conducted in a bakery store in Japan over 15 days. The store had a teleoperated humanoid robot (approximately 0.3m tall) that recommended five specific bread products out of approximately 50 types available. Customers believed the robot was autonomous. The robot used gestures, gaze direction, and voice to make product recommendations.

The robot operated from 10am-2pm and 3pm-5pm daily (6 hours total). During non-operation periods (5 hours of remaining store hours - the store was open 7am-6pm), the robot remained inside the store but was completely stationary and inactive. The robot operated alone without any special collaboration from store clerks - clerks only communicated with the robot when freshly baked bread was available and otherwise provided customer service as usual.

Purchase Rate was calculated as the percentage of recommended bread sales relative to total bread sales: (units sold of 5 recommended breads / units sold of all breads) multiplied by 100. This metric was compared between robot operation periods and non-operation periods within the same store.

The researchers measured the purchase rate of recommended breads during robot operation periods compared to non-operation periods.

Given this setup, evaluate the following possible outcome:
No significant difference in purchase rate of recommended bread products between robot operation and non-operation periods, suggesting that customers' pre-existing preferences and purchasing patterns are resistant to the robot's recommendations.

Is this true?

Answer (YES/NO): YES